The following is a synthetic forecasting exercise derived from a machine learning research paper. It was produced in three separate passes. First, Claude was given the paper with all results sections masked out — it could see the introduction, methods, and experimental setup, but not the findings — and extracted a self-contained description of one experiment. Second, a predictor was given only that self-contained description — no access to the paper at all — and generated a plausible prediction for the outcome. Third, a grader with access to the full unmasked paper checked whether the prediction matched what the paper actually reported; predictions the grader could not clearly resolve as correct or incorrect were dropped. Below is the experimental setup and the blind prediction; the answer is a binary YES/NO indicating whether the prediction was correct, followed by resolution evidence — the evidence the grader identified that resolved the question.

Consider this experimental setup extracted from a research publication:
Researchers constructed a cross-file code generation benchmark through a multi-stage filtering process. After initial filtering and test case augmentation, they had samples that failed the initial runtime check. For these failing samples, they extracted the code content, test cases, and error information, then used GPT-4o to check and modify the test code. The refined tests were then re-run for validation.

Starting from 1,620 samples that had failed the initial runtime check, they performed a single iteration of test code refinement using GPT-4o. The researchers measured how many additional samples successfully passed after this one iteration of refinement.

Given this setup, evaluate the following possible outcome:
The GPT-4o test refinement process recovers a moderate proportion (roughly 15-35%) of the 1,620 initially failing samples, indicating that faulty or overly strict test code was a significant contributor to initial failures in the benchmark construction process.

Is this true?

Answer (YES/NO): YES